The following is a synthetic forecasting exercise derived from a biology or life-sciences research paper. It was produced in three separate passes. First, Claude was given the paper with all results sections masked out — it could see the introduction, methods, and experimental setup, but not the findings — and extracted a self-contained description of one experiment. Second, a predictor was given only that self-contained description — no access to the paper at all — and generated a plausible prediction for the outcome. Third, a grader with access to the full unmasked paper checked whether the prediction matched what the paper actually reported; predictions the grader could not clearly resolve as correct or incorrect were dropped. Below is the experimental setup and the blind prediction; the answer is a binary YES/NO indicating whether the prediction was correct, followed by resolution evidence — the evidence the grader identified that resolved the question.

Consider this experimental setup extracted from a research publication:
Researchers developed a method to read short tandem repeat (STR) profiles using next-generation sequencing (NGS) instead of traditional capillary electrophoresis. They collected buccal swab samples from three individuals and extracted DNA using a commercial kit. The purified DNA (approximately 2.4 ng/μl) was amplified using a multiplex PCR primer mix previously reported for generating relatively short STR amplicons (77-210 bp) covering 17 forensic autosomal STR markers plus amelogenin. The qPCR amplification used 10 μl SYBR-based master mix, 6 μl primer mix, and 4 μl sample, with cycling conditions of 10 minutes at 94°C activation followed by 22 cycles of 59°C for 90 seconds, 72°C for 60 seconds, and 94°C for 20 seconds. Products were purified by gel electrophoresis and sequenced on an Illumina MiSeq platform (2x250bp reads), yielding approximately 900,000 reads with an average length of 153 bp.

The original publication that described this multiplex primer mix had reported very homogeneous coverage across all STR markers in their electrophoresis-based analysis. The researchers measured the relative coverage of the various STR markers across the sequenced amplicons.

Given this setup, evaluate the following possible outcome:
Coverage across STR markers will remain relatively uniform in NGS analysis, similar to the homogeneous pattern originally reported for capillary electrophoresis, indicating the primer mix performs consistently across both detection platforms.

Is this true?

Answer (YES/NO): NO